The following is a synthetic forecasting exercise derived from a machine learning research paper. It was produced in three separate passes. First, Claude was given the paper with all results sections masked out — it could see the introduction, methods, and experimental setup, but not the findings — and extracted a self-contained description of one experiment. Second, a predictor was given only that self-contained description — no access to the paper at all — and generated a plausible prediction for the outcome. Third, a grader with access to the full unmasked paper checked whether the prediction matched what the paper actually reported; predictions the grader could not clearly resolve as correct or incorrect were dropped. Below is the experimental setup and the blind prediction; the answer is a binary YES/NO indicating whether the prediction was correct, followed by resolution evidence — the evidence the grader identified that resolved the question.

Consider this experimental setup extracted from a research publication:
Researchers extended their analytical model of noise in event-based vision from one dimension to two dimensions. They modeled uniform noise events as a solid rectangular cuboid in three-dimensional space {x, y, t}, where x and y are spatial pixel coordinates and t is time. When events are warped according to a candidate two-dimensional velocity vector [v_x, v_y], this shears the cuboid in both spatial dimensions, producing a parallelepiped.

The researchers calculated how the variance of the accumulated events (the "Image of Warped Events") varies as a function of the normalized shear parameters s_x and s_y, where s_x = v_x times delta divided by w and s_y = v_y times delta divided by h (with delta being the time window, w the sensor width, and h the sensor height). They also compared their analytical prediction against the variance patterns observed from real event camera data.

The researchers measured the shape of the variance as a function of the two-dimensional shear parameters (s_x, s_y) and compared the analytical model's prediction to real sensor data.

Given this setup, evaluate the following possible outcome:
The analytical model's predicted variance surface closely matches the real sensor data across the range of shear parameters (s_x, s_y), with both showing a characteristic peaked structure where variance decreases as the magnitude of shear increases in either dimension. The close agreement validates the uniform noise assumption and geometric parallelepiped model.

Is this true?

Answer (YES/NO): NO